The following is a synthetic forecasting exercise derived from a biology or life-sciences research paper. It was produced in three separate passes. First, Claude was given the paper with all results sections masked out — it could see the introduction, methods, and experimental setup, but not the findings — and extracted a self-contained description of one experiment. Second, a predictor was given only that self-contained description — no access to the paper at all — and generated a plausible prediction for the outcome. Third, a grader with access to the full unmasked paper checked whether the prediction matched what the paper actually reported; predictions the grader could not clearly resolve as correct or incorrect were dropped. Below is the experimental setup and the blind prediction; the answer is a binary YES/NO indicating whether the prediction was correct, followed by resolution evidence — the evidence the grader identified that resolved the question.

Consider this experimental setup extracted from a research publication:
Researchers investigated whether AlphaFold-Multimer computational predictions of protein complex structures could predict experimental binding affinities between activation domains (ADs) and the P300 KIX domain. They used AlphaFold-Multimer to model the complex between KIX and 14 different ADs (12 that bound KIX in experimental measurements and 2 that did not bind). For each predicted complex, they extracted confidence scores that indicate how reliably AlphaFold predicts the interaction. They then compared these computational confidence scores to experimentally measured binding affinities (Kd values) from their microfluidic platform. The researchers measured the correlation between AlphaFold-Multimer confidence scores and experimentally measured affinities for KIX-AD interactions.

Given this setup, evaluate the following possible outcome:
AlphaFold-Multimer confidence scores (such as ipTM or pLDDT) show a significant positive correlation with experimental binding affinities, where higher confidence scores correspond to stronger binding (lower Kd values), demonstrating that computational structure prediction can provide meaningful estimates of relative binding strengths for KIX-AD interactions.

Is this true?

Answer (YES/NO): YES